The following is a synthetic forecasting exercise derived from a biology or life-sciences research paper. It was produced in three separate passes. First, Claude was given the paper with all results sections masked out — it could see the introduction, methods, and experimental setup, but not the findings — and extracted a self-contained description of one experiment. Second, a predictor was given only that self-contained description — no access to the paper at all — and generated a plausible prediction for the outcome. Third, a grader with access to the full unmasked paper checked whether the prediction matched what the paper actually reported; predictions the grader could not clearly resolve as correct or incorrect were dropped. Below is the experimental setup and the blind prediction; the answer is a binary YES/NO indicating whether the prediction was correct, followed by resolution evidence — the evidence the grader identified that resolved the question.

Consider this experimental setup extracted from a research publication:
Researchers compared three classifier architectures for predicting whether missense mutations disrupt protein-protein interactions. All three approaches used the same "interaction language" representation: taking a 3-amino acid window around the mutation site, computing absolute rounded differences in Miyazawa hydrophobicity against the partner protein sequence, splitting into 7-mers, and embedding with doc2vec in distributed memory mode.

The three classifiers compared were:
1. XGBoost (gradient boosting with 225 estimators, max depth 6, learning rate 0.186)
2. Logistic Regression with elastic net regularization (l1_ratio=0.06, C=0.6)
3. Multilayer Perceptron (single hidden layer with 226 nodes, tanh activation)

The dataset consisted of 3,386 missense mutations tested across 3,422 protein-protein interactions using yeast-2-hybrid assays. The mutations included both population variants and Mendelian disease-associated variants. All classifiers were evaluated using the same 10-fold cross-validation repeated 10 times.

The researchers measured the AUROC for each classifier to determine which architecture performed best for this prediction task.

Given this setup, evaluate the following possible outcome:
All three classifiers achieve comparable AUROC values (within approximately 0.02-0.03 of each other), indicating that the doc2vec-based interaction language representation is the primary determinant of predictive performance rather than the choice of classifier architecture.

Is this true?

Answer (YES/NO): NO